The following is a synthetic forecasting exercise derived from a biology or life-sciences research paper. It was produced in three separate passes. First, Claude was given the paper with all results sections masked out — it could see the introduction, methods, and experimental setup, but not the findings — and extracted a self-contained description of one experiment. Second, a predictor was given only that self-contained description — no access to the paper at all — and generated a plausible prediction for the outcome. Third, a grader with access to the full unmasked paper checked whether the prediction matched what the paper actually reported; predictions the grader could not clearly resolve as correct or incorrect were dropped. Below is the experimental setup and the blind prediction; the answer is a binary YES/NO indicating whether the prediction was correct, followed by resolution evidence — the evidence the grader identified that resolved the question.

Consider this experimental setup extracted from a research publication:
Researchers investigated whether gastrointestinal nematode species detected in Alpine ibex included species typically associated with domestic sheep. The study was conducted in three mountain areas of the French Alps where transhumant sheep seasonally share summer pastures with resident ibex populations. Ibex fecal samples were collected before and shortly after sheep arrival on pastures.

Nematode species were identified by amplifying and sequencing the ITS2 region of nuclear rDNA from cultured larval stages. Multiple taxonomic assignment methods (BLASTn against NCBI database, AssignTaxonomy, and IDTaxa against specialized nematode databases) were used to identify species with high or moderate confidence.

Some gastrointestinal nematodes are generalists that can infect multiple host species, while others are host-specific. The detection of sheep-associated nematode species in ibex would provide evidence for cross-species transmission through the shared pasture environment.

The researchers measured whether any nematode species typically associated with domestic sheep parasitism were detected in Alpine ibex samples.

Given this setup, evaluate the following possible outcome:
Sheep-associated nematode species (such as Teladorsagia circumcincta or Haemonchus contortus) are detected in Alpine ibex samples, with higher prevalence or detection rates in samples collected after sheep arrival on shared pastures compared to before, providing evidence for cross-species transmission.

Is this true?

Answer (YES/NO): NO